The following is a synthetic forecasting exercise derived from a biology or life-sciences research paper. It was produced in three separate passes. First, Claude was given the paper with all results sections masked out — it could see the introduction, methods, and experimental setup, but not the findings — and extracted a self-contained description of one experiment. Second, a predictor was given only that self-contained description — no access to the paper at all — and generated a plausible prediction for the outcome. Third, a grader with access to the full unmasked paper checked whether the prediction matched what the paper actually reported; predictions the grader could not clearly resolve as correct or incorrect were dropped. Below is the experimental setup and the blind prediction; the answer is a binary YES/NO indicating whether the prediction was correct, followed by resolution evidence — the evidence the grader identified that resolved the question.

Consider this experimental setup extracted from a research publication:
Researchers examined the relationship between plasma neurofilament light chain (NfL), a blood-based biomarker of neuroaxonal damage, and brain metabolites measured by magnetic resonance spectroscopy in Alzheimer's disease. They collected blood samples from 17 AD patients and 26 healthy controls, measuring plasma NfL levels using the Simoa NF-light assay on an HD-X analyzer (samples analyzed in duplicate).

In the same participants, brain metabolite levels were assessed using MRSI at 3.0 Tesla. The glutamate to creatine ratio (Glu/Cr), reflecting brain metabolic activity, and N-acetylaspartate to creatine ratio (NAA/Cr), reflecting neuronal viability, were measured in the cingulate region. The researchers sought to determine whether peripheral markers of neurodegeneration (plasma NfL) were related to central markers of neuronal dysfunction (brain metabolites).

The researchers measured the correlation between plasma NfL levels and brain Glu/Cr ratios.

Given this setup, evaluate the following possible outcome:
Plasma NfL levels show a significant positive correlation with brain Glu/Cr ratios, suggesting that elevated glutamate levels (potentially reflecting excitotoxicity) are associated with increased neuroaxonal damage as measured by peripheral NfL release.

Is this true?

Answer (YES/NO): NO